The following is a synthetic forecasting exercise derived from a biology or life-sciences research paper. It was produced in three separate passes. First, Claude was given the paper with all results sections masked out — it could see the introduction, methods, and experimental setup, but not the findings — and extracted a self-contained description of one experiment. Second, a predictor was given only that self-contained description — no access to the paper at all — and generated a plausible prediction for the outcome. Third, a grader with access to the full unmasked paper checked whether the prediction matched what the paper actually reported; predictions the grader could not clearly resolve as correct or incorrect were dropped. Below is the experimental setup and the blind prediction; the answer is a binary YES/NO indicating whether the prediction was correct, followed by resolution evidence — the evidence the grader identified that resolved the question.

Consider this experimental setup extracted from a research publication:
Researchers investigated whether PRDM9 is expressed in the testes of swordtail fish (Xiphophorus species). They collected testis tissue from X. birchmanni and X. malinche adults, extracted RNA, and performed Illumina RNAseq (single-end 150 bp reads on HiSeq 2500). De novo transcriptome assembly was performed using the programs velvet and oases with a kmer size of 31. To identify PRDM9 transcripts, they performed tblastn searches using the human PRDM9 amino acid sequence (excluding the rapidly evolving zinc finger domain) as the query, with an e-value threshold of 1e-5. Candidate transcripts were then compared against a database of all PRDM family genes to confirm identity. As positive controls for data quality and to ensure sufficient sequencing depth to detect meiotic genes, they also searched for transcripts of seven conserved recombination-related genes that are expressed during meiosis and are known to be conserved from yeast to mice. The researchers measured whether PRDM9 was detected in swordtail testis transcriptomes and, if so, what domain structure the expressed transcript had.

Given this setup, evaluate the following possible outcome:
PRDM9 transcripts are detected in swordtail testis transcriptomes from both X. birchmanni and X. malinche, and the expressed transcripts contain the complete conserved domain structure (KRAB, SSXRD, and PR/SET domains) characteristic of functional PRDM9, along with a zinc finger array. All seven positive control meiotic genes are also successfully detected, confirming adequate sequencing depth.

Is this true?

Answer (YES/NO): NO